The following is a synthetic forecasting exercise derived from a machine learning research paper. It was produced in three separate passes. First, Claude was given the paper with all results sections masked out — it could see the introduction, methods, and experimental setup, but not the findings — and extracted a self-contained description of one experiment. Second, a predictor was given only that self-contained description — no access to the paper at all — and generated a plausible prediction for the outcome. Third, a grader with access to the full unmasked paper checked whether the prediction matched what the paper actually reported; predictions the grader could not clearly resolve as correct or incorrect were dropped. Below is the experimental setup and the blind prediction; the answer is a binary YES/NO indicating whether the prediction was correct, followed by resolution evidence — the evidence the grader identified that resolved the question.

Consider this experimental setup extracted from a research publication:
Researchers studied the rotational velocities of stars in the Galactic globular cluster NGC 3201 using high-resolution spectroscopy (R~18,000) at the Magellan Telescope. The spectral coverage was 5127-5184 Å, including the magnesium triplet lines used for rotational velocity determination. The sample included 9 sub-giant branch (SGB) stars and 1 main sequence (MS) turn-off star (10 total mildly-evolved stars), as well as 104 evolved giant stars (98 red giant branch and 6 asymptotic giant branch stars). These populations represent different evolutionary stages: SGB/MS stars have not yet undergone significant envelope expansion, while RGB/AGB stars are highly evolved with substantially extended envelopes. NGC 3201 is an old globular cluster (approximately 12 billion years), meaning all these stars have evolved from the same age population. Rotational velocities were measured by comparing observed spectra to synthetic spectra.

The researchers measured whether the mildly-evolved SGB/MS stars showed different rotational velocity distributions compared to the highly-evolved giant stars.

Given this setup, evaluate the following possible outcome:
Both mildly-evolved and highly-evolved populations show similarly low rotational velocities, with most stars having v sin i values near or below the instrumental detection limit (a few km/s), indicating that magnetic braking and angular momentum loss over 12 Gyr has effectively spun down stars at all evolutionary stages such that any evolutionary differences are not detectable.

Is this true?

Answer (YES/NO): YES